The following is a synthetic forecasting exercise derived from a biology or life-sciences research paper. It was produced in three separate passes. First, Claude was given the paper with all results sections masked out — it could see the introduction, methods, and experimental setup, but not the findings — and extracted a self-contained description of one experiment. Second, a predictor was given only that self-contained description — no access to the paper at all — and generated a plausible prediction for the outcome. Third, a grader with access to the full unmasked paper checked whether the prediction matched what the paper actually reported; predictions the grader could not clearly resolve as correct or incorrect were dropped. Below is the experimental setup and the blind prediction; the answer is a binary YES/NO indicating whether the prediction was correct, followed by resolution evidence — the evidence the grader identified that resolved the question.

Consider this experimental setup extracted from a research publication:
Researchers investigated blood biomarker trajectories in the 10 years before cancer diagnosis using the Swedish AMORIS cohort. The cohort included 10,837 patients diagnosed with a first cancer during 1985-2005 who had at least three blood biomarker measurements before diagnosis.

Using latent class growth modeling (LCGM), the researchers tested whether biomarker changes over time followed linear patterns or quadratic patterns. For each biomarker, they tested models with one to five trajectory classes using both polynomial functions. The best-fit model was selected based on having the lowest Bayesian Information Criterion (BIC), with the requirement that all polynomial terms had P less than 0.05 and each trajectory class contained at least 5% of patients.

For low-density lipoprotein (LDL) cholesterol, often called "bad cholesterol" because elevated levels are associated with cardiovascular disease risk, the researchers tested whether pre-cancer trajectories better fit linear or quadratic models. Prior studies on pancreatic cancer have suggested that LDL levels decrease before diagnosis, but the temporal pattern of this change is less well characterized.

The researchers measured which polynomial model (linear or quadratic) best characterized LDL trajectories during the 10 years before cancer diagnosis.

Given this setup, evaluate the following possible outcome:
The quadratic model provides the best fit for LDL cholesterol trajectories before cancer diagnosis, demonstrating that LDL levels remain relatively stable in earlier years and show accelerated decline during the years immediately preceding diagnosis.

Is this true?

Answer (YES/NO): NO